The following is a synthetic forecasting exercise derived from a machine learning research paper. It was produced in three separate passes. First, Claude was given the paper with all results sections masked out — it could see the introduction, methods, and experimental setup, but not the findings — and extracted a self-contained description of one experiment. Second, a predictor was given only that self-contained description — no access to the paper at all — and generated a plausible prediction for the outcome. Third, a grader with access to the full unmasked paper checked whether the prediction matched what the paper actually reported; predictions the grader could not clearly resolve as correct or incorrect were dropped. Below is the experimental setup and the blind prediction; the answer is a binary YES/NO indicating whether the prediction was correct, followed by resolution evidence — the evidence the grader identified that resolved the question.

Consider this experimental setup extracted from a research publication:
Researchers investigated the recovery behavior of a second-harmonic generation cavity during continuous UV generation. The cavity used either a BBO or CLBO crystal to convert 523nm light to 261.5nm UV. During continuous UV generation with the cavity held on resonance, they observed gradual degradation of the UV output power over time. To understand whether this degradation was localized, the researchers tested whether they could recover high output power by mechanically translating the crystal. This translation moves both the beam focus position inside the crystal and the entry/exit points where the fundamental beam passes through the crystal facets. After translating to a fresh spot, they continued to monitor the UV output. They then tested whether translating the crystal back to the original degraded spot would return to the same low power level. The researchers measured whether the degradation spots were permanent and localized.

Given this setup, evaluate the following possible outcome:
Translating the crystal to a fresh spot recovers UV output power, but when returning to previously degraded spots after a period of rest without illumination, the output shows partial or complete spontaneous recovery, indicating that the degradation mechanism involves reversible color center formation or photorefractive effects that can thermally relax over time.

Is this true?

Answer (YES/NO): NO